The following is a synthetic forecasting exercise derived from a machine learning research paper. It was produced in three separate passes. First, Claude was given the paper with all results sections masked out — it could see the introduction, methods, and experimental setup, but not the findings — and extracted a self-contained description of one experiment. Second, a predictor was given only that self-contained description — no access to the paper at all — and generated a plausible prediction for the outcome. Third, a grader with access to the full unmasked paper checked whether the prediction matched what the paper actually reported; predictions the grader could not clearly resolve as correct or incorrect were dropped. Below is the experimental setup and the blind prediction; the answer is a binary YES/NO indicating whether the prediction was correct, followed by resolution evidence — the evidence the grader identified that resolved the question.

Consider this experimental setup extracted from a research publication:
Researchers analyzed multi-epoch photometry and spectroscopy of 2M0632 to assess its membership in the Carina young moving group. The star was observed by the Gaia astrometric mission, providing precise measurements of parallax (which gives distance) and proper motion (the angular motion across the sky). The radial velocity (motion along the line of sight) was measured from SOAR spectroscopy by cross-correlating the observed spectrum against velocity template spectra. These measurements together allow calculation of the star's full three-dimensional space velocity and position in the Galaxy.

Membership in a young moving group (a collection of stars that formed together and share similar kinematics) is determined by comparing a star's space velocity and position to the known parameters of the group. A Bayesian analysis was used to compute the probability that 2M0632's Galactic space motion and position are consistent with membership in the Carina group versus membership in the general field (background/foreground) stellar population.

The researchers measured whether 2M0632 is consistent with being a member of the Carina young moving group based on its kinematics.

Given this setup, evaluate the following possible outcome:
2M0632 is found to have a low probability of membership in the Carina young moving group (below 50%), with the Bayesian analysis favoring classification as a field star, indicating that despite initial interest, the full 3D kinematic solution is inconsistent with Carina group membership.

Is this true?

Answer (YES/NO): NO